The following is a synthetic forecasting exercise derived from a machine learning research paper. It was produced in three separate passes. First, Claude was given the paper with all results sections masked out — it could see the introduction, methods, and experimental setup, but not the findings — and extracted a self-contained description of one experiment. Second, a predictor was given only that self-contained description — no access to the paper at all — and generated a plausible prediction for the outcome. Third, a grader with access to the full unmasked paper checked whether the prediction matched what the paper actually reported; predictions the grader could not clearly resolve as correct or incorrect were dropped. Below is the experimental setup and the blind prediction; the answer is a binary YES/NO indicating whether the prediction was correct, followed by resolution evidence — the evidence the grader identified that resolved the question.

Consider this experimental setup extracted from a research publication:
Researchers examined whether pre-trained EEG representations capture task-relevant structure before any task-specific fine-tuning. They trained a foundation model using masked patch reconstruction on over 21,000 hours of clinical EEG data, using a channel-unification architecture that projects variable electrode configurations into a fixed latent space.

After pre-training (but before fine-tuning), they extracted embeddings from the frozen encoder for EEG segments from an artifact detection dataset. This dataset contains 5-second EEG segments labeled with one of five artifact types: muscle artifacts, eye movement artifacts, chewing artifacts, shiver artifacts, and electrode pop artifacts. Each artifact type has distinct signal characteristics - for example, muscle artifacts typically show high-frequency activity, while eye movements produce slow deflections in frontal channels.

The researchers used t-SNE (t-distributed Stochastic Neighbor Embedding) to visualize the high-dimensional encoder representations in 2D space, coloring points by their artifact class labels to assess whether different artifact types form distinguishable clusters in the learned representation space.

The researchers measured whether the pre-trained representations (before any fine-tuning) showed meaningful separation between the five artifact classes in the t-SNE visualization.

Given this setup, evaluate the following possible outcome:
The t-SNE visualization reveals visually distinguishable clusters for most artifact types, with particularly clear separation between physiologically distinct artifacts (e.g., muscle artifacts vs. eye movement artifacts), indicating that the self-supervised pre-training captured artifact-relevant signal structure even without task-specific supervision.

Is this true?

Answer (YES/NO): NO